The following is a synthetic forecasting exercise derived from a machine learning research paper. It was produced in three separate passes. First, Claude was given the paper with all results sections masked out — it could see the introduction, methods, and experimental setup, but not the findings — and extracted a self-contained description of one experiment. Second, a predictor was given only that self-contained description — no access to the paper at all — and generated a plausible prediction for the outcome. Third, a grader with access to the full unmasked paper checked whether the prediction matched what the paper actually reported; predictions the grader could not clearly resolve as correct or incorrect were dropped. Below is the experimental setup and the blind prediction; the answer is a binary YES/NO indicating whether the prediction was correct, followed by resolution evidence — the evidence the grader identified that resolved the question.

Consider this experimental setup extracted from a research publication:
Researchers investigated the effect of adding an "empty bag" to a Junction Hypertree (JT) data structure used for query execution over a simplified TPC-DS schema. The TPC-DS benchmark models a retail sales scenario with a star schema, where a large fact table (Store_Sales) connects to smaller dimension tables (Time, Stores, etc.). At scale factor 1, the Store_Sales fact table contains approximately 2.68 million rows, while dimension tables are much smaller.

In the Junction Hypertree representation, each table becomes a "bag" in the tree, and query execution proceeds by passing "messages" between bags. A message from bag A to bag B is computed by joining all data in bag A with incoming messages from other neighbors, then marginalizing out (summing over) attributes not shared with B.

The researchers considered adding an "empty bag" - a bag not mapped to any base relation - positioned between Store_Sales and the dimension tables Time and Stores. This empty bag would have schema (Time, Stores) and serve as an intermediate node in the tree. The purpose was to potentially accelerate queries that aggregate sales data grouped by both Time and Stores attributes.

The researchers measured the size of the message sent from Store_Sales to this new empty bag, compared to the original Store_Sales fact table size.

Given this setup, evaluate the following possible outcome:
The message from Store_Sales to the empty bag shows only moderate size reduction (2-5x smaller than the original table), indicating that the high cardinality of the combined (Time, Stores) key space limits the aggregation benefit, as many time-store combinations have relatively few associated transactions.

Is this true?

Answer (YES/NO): NO